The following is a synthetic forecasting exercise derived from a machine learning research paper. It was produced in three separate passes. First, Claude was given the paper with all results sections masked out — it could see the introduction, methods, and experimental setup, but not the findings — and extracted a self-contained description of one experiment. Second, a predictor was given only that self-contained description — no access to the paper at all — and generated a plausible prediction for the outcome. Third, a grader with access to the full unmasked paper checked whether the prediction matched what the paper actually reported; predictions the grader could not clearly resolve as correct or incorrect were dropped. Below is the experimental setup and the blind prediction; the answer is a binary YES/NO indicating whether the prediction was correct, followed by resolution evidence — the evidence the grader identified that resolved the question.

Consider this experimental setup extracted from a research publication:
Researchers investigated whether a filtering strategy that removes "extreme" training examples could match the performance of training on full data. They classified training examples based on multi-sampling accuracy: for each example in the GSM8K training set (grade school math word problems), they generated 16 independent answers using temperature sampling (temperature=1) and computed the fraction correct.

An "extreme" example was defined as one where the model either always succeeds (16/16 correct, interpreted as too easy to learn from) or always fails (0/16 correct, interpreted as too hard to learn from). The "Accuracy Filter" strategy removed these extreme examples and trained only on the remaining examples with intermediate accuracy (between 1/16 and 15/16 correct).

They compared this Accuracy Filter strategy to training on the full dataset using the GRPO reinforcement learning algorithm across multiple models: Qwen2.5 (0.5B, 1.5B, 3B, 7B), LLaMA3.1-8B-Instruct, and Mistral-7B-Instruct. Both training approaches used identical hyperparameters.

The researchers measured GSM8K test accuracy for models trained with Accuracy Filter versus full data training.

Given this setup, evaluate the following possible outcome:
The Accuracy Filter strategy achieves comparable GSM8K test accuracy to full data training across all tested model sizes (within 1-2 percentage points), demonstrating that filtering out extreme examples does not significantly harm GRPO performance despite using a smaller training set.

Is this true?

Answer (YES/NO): YES